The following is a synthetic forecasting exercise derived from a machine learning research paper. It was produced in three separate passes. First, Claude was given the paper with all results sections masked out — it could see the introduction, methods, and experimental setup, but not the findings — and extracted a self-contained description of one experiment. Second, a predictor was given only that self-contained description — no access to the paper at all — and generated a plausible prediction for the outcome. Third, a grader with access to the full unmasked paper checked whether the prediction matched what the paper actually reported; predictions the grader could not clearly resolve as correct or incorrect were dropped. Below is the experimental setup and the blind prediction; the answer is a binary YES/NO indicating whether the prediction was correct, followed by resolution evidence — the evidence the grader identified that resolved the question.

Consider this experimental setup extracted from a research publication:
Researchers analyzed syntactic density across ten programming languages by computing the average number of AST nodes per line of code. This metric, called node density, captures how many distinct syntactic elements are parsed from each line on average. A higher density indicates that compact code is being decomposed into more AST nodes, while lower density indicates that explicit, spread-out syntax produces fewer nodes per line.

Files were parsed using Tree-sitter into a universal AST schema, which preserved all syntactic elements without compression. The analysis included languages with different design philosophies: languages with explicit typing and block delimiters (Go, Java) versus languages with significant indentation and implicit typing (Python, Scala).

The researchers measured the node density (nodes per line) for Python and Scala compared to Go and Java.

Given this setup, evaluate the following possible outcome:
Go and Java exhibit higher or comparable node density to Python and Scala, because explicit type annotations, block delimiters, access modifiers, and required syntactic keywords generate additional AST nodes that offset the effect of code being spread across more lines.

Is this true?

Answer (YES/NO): NO